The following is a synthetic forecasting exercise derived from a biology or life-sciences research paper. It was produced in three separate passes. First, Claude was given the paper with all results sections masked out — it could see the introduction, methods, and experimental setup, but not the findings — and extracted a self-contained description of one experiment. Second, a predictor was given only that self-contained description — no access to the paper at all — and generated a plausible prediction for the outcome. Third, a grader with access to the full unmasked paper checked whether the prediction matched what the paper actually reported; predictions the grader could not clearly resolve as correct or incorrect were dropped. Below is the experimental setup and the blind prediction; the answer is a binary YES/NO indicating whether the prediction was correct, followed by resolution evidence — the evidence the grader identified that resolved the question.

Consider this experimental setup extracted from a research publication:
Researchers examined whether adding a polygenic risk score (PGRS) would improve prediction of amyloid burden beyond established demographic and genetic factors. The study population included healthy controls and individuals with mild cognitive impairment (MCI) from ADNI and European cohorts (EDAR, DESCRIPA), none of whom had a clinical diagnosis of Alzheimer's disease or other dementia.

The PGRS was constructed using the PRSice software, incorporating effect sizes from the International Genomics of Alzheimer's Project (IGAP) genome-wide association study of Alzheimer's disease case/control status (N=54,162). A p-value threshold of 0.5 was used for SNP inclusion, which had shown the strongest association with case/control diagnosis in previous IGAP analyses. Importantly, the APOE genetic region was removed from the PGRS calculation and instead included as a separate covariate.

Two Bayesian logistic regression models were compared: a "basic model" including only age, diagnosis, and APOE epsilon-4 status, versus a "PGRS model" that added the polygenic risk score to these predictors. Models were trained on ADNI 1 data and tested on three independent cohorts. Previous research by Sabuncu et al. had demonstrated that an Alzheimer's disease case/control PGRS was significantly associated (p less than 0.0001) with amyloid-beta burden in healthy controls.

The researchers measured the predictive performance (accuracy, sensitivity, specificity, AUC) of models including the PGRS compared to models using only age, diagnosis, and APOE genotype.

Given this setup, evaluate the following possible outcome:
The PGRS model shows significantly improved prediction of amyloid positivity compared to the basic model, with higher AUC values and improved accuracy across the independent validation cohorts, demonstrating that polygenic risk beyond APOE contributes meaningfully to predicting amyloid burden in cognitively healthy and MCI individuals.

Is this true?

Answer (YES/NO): NO